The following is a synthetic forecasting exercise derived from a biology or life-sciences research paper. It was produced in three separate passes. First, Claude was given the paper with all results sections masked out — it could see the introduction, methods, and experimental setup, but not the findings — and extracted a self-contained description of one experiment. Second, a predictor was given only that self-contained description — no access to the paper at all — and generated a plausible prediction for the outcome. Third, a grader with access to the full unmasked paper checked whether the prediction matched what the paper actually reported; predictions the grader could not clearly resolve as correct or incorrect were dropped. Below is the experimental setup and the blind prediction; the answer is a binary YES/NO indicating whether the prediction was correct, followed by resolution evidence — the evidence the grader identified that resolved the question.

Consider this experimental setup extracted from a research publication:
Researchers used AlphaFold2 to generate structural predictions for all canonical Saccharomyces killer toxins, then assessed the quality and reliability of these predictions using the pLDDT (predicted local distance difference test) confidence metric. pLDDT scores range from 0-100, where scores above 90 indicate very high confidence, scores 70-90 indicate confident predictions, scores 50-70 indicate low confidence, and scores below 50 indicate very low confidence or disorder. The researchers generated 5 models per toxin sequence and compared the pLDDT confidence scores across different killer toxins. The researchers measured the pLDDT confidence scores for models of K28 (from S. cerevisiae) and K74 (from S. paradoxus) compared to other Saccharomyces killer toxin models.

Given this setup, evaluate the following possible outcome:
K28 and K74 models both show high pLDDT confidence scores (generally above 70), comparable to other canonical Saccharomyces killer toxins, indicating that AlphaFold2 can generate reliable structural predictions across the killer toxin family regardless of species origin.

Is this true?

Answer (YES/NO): NO